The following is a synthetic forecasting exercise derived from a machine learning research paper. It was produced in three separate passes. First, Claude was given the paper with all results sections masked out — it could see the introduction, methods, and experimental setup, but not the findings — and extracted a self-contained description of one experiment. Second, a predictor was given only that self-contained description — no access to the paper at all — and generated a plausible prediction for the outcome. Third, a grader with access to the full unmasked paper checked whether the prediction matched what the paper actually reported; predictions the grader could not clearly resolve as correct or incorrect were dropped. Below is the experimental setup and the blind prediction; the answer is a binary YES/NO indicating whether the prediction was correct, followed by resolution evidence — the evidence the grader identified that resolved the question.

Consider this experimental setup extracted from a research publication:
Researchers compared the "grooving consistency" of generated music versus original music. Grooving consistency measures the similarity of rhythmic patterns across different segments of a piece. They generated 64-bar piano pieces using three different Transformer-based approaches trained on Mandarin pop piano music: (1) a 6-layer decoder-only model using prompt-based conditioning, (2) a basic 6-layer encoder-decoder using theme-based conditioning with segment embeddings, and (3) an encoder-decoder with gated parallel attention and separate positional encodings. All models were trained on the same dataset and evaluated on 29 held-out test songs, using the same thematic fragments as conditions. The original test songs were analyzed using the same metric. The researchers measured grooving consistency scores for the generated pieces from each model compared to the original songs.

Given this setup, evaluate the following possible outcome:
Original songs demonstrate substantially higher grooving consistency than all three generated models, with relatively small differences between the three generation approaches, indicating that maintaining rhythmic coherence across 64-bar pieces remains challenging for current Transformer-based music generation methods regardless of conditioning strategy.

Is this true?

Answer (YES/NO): NO